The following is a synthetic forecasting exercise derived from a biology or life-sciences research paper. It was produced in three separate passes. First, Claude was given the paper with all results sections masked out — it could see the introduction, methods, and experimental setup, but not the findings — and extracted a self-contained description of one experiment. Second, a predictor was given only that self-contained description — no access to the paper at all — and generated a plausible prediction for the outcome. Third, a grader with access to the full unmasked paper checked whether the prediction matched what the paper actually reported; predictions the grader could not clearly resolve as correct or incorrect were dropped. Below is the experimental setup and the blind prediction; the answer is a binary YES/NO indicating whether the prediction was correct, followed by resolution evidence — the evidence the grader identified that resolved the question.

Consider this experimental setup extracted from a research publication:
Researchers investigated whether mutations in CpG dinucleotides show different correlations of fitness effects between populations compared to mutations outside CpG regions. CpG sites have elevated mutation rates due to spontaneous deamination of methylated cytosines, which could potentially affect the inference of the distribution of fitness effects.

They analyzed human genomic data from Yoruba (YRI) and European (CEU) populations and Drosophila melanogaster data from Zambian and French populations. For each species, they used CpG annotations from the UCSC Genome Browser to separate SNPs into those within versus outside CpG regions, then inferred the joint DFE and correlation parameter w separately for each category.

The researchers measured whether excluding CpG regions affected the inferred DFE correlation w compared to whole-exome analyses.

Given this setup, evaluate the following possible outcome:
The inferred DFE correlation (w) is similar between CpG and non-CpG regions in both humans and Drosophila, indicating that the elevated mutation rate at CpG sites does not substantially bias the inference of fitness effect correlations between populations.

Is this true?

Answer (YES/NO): YES